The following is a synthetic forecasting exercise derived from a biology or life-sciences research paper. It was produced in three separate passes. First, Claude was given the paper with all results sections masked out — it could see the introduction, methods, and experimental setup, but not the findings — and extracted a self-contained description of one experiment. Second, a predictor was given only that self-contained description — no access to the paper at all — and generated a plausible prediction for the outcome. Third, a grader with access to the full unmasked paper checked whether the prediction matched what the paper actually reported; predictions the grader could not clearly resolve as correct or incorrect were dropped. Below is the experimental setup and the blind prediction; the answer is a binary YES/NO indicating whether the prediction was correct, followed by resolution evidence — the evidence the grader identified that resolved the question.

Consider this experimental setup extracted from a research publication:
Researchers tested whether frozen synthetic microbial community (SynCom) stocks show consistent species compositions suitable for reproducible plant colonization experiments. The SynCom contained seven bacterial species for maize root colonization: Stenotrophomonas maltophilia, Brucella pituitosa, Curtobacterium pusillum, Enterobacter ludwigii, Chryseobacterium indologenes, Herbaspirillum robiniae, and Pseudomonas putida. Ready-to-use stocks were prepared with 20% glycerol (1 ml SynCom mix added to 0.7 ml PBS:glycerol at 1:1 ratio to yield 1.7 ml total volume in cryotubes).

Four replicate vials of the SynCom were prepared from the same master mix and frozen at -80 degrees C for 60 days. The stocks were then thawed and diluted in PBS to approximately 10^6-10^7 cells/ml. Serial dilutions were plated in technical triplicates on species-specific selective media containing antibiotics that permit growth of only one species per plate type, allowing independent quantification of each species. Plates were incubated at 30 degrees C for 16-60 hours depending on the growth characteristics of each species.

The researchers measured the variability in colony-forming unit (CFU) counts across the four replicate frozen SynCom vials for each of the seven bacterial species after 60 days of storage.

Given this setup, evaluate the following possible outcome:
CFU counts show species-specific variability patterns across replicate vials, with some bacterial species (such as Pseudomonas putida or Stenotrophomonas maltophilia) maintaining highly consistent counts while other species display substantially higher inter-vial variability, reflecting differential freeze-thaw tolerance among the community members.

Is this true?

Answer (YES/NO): NO